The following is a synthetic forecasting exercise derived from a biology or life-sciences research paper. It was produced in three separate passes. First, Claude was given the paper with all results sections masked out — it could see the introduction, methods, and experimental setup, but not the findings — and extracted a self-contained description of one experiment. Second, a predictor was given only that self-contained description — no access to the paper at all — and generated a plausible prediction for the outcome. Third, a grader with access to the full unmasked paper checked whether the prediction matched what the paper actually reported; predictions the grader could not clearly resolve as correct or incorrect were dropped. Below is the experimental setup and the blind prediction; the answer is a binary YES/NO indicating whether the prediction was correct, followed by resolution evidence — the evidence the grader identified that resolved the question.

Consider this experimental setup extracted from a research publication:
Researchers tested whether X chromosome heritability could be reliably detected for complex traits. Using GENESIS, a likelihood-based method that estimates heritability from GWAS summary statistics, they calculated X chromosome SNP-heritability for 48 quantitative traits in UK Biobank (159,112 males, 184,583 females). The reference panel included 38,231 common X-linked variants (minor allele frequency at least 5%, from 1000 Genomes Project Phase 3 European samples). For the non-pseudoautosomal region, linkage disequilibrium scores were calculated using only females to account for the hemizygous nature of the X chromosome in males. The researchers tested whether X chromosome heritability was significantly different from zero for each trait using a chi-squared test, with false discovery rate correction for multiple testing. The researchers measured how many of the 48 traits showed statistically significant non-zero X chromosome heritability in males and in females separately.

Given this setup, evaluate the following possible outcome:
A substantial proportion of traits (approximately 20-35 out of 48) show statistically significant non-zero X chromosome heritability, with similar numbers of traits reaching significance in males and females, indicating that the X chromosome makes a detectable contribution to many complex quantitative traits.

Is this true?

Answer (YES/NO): NO